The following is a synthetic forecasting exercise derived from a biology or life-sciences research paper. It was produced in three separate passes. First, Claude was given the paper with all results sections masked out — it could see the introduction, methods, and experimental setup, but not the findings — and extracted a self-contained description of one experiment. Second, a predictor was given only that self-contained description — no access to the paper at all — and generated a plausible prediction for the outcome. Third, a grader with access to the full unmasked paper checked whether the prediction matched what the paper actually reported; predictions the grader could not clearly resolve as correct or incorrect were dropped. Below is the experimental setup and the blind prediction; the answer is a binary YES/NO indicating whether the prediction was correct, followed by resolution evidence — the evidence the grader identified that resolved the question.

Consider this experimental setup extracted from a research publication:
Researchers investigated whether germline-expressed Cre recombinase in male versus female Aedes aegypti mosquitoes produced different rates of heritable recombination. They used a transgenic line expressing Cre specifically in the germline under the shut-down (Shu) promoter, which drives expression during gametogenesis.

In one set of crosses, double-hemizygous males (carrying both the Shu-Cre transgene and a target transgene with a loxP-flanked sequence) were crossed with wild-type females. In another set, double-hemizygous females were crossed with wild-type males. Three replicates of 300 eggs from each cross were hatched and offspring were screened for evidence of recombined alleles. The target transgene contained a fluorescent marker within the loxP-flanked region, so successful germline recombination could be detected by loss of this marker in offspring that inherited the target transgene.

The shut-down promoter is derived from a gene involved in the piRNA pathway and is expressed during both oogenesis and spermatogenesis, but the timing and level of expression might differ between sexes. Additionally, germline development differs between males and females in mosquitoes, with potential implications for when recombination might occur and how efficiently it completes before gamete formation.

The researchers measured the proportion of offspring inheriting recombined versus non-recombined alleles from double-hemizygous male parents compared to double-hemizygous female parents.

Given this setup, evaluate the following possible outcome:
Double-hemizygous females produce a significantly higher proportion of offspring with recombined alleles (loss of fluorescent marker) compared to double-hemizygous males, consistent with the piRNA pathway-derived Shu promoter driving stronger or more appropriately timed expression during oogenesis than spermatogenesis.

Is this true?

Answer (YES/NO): NO